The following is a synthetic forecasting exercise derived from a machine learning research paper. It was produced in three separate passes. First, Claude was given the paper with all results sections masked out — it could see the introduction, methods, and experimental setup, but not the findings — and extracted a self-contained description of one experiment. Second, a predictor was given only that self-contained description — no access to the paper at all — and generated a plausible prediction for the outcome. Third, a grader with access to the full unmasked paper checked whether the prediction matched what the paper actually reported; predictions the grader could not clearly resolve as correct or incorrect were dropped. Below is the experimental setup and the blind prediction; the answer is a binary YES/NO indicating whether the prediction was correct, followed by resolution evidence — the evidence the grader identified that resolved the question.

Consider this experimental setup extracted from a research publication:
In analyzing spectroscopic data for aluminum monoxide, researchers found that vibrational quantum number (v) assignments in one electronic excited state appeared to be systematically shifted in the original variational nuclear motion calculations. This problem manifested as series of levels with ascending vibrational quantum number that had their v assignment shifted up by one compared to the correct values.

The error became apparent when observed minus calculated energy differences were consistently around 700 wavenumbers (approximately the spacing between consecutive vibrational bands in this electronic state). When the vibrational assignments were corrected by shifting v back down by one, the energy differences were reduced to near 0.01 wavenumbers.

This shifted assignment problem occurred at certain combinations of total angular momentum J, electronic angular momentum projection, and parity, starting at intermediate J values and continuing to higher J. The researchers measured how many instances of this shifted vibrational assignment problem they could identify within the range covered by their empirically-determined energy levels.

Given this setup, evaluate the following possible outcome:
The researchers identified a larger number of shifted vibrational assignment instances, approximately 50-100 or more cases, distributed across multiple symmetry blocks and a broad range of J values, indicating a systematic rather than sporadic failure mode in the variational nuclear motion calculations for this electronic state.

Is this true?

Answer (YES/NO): NO